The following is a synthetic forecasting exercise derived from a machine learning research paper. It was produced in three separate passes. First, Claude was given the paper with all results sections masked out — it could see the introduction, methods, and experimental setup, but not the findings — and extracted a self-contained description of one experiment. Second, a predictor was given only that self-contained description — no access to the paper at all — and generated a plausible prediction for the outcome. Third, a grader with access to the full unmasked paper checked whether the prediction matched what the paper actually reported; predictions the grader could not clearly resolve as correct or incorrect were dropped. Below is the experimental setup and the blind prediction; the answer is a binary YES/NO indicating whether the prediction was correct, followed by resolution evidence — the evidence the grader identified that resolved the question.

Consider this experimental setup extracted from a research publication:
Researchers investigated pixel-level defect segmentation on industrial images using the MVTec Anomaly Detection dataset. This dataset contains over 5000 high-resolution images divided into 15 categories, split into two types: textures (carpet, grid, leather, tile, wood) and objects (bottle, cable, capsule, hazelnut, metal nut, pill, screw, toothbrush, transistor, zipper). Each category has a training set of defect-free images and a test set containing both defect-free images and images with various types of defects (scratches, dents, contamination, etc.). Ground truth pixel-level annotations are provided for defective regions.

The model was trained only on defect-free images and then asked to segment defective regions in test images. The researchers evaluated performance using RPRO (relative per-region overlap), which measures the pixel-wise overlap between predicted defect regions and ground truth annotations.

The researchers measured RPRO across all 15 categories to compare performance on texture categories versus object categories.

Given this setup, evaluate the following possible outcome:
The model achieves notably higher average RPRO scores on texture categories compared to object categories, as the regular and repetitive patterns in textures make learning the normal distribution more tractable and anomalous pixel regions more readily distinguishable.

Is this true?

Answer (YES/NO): YES